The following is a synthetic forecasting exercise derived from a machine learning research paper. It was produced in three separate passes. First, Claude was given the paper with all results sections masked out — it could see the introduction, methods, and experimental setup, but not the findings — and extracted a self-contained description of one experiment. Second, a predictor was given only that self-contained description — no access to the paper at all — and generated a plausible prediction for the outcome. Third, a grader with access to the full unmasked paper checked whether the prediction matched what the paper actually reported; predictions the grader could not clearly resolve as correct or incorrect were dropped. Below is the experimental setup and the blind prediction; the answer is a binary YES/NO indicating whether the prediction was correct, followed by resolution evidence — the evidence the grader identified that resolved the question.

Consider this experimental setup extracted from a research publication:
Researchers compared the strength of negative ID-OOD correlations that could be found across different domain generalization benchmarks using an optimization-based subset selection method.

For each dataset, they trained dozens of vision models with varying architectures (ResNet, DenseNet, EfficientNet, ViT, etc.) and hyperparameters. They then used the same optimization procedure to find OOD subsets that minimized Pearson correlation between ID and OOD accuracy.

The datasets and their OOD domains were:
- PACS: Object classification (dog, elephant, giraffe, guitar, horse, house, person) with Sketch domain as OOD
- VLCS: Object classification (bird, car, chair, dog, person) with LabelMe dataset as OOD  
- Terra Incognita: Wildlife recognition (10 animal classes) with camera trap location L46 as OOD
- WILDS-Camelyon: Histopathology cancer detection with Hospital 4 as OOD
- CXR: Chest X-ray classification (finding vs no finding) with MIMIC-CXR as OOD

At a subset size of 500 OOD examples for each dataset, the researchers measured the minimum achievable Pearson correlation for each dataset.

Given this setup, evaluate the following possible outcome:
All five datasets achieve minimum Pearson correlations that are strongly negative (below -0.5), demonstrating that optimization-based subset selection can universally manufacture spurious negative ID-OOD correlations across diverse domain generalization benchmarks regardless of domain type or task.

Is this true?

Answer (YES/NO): NO